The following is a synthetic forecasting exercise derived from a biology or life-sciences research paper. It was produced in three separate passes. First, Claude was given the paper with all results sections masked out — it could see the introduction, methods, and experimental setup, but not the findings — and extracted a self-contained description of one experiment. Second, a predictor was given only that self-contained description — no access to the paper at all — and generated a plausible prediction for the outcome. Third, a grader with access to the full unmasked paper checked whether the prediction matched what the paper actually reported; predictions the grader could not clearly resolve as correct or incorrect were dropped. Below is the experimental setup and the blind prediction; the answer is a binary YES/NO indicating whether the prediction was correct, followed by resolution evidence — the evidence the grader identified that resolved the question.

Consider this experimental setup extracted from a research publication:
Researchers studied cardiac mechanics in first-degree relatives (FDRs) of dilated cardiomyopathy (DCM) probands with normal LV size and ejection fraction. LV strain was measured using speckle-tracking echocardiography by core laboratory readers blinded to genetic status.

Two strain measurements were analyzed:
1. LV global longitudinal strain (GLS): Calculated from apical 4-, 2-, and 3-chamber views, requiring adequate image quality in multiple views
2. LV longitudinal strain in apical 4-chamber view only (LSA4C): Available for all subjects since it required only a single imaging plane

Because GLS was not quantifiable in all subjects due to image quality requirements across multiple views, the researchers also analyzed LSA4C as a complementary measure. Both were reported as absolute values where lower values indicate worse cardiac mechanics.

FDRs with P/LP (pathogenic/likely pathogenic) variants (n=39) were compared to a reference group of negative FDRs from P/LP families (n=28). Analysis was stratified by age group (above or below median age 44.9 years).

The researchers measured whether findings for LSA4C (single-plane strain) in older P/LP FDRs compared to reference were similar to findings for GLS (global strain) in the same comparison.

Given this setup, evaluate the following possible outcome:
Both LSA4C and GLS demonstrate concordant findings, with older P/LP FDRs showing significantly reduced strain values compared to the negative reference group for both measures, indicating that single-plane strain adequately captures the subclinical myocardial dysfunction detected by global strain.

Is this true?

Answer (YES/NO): YES